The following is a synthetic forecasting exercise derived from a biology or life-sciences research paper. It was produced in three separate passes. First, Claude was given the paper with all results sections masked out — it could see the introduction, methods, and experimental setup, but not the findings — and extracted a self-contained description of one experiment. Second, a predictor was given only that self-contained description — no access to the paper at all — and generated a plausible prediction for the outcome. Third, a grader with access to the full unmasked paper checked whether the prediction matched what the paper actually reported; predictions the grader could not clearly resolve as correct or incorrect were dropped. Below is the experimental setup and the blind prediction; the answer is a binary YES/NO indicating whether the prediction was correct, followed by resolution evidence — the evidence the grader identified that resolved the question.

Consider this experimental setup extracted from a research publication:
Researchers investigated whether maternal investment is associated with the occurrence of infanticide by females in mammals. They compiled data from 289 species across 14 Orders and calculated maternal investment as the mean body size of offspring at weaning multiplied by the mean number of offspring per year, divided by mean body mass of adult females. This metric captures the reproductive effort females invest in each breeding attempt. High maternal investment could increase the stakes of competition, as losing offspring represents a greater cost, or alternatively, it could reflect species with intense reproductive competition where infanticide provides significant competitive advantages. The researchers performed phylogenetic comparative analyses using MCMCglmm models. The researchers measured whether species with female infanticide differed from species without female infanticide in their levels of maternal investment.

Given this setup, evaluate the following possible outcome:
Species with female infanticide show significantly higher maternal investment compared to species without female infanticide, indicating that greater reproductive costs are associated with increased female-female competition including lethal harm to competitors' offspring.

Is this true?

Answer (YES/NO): YES